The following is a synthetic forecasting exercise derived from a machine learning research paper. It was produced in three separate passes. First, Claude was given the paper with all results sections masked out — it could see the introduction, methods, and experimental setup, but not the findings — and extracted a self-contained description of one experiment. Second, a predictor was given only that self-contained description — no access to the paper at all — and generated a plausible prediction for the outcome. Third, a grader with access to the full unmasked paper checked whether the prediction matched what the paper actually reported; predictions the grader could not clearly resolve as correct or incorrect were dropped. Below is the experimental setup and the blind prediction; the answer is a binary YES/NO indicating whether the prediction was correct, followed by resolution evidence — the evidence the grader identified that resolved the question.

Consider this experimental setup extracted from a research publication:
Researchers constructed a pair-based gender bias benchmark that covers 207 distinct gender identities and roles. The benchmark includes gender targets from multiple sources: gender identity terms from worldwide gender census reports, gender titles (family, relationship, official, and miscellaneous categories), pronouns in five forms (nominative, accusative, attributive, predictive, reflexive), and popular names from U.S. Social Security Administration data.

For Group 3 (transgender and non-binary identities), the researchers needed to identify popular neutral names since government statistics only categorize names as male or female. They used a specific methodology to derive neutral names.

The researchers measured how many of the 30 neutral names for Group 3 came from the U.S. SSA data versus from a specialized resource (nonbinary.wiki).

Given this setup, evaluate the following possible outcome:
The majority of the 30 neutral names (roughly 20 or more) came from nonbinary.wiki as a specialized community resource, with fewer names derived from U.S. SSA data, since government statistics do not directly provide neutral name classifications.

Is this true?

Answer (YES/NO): NO